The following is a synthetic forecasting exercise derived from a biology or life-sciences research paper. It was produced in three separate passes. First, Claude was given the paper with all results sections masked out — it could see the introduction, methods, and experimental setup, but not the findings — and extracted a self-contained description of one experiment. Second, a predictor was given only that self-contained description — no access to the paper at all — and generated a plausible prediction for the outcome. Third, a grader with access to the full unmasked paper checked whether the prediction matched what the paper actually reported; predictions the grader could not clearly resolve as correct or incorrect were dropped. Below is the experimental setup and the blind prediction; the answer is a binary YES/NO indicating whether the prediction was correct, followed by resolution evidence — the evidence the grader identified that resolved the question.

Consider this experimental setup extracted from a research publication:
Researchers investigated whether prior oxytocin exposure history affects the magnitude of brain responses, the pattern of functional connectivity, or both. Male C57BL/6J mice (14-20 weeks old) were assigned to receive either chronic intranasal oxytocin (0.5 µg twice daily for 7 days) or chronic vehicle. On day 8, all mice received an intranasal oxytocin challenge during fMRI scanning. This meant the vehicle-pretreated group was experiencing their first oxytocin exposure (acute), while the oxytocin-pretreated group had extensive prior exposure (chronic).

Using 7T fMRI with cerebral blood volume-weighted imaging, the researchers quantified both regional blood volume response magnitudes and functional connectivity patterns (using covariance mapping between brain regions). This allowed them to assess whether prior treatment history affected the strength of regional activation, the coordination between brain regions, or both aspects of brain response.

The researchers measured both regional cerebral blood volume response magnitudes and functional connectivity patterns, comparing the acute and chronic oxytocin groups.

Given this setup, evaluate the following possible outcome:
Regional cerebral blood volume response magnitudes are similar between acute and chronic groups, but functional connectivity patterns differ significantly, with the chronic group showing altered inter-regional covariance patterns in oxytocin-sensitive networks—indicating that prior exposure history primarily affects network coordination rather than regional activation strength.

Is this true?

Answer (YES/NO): YES